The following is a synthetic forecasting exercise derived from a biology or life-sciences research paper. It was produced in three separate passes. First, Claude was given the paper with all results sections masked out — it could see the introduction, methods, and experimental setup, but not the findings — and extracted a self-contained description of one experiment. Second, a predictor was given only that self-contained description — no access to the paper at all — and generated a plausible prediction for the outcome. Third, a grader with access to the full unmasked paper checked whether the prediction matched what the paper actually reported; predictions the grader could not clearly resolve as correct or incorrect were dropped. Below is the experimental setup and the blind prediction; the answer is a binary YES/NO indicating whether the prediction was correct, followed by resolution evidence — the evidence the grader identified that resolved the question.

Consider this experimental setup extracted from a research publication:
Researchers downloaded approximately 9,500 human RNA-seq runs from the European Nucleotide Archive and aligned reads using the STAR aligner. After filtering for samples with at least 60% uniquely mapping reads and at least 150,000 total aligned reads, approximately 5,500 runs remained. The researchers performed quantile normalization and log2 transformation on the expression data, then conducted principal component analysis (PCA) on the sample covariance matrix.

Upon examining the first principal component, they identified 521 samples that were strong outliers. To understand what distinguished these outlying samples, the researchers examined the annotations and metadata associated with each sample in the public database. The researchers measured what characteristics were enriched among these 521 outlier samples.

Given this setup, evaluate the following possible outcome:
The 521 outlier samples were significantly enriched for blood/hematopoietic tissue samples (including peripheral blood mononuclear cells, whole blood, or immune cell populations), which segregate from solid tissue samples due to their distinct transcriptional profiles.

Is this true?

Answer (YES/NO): NO